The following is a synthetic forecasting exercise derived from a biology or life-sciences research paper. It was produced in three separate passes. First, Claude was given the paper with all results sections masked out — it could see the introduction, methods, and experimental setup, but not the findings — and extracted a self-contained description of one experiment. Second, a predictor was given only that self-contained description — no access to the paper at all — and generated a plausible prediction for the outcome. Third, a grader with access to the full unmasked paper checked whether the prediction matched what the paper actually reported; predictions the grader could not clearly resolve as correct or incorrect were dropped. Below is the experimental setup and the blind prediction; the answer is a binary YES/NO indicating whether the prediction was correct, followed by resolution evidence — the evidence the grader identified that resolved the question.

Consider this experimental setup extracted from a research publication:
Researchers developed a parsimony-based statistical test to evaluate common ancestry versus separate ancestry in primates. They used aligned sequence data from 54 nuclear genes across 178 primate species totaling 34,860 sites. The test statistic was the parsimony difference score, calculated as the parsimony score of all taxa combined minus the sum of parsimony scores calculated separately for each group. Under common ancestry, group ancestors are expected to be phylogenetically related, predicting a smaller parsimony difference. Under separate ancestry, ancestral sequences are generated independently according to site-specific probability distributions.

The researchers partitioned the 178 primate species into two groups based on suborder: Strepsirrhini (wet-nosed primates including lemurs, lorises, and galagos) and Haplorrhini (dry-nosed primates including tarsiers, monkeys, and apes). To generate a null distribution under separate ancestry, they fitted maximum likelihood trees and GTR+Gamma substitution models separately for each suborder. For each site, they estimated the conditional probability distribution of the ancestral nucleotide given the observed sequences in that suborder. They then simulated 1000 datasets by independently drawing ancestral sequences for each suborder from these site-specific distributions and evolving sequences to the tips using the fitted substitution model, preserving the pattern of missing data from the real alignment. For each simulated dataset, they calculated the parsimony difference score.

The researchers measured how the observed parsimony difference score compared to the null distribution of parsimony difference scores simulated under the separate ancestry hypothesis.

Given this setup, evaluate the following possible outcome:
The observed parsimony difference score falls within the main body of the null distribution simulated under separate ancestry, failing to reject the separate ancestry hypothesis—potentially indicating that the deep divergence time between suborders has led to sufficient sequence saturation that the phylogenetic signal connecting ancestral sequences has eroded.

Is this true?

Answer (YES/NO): NO